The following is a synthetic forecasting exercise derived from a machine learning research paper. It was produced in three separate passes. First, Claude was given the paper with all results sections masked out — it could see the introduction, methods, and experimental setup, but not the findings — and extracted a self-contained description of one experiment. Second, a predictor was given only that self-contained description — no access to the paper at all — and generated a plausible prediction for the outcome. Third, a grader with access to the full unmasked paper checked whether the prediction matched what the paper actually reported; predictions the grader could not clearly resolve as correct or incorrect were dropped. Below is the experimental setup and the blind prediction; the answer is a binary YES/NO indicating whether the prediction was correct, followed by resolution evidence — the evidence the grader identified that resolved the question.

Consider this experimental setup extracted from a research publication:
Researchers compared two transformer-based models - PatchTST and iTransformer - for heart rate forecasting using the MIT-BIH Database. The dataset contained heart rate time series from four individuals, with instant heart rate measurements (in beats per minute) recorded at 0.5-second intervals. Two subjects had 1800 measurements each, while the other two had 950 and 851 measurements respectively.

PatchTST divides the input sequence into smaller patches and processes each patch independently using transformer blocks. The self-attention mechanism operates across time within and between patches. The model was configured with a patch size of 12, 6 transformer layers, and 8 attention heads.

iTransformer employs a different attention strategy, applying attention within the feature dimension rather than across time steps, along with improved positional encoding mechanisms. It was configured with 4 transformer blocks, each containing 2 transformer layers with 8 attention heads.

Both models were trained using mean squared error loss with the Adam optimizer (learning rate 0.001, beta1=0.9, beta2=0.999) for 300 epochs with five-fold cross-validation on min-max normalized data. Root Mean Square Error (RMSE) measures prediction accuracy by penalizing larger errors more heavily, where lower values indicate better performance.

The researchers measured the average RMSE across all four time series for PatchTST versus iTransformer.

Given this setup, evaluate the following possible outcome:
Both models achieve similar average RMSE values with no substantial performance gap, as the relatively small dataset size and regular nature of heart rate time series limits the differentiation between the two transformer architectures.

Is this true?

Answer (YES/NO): NO